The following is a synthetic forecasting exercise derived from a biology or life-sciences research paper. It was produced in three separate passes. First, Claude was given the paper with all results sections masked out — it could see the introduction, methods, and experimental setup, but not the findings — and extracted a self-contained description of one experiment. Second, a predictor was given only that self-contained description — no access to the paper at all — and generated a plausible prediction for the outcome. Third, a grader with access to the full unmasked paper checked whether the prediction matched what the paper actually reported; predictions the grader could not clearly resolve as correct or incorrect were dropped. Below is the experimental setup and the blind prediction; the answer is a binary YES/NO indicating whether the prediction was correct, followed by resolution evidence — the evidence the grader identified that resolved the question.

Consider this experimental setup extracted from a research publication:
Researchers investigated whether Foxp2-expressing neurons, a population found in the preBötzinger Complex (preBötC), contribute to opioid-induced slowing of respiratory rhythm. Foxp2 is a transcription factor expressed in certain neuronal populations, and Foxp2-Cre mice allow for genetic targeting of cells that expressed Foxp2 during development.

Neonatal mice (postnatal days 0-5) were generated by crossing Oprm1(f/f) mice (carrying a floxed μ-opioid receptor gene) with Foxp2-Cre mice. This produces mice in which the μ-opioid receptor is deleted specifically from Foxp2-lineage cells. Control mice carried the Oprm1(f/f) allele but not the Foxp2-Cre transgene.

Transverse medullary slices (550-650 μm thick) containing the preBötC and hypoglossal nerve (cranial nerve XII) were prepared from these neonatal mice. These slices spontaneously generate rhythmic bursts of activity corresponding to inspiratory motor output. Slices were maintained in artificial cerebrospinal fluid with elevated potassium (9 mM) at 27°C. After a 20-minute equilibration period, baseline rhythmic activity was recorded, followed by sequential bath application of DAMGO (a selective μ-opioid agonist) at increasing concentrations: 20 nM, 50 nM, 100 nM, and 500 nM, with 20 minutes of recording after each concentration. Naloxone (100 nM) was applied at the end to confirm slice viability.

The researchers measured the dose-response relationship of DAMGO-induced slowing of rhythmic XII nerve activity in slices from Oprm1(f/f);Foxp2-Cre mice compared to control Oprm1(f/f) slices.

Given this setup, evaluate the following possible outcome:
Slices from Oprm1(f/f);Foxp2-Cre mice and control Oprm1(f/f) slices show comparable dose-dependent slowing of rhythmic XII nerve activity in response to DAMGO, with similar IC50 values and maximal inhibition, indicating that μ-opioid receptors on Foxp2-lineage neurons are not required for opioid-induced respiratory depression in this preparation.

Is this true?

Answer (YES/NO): NO